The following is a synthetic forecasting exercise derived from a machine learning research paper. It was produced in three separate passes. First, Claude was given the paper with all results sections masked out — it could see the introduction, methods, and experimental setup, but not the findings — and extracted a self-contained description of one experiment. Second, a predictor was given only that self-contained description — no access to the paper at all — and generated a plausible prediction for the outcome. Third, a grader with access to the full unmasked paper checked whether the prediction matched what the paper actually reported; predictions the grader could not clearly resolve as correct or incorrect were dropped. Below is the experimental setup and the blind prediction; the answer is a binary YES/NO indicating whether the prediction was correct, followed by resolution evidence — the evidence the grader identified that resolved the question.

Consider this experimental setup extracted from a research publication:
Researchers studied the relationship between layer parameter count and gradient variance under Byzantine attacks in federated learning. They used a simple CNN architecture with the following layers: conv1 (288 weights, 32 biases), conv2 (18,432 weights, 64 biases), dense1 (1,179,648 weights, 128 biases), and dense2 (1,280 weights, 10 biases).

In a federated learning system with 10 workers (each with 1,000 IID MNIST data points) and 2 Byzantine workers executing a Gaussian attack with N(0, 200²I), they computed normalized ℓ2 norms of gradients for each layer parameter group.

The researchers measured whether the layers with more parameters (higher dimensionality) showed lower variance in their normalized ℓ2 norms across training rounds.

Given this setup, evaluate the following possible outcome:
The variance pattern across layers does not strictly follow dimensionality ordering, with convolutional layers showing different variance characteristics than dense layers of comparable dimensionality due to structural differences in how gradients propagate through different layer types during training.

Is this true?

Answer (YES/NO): YES